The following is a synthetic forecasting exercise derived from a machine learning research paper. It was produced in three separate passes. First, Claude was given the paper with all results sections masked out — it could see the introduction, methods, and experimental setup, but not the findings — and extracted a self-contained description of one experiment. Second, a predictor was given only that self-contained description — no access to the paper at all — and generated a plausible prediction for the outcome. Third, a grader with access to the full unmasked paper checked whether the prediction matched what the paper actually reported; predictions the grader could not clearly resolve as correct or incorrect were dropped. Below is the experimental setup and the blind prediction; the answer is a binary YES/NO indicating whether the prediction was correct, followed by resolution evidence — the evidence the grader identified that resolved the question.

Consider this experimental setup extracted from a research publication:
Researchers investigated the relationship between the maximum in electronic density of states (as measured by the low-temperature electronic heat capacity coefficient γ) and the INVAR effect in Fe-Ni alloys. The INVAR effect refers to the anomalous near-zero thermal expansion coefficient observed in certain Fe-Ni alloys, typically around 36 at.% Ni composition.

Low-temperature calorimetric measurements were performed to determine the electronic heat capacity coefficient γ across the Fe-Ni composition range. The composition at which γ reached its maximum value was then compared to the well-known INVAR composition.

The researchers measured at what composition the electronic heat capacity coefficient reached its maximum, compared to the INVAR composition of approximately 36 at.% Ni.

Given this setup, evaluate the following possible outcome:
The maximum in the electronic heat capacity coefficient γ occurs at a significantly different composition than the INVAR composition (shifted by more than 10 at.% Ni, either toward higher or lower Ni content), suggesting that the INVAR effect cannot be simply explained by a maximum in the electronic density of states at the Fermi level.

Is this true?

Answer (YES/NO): NO